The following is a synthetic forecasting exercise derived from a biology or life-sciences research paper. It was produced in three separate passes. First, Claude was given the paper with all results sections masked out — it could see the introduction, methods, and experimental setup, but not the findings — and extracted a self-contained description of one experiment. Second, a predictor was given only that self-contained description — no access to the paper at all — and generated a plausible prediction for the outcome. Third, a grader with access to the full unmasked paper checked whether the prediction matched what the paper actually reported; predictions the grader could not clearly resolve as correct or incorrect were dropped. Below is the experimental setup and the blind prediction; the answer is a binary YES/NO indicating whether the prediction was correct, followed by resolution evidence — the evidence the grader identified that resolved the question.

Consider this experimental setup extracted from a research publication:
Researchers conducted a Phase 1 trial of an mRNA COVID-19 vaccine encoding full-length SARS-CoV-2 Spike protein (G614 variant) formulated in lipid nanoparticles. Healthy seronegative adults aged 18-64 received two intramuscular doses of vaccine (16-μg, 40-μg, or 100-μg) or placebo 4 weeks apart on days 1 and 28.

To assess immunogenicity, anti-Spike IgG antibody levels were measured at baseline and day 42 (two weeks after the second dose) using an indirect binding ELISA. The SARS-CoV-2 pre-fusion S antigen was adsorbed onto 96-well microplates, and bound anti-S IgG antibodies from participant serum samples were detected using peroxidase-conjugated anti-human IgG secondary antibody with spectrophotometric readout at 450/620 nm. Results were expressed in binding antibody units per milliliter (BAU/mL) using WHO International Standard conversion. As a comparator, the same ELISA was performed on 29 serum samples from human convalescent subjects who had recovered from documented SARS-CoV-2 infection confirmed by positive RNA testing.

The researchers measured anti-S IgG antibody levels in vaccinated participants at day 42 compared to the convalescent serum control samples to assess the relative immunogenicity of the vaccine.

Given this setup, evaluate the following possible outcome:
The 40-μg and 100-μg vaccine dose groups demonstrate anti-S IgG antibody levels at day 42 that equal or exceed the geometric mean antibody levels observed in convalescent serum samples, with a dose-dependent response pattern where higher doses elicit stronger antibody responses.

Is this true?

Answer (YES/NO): YES